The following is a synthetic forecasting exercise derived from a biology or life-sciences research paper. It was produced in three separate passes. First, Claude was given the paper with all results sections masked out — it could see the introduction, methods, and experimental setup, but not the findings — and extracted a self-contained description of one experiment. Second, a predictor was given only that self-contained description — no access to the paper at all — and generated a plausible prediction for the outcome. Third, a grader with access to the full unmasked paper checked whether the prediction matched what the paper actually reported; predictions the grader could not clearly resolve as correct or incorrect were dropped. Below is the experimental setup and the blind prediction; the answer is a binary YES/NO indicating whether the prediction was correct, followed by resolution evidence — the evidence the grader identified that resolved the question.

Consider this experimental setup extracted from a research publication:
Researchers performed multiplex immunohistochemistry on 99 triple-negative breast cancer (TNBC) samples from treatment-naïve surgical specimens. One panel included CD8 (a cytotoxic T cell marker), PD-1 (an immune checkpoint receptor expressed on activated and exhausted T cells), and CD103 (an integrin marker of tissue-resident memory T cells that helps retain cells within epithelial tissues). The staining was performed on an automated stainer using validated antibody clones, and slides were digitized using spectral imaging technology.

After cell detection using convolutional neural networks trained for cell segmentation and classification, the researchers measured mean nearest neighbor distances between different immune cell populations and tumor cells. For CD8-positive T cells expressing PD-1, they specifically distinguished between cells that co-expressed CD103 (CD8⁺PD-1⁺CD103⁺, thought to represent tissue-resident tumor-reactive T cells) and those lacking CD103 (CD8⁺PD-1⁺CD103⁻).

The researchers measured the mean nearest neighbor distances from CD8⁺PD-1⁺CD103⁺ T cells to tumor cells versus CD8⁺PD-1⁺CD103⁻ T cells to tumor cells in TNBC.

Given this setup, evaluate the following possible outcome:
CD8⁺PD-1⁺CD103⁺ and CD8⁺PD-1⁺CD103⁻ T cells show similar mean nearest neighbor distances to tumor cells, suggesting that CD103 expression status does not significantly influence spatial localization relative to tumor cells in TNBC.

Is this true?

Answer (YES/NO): NO